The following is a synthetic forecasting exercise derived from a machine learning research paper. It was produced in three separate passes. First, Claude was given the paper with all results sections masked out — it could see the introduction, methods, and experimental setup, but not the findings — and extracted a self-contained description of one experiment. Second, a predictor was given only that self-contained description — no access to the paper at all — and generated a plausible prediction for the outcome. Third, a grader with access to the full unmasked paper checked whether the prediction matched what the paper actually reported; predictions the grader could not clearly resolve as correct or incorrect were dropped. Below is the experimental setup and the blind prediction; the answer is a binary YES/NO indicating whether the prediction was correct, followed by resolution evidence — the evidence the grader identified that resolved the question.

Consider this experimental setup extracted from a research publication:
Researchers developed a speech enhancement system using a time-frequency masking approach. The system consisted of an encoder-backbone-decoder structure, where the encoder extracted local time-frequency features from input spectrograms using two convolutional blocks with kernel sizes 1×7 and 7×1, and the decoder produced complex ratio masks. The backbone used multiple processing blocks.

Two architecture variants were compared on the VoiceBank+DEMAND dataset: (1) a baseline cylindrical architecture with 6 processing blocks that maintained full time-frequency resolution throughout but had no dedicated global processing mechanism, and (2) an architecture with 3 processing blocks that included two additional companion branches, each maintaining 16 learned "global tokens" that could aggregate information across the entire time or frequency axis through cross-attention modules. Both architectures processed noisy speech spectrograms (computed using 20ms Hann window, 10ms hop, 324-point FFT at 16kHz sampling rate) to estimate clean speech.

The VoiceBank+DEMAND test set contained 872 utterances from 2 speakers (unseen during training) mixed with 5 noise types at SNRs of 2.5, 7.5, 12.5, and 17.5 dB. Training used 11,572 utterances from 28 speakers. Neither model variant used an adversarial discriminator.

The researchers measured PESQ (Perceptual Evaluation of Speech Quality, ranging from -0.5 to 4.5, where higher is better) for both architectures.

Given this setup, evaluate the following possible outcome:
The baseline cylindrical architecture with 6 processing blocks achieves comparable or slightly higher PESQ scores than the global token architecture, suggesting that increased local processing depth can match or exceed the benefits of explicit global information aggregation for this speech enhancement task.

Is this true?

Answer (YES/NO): NO